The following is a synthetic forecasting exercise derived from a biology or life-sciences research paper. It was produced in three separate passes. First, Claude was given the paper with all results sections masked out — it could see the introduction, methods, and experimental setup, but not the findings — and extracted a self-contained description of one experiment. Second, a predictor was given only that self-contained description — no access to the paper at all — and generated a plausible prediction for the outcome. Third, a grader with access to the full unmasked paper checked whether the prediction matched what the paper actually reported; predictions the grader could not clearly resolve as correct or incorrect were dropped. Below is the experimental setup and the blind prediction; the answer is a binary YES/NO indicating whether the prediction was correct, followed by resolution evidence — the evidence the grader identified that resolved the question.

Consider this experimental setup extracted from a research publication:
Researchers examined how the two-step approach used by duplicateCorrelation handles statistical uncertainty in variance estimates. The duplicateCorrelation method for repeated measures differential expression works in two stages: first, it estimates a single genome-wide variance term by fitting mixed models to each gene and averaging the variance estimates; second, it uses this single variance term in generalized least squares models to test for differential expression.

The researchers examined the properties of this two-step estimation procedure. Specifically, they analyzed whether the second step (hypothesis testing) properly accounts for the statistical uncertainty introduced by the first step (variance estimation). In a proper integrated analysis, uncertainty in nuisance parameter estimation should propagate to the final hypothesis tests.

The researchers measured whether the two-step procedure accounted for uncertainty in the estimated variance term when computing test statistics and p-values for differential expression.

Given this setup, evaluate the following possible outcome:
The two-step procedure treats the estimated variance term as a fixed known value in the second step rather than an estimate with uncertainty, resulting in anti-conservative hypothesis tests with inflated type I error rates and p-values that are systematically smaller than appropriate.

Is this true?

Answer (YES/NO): YES